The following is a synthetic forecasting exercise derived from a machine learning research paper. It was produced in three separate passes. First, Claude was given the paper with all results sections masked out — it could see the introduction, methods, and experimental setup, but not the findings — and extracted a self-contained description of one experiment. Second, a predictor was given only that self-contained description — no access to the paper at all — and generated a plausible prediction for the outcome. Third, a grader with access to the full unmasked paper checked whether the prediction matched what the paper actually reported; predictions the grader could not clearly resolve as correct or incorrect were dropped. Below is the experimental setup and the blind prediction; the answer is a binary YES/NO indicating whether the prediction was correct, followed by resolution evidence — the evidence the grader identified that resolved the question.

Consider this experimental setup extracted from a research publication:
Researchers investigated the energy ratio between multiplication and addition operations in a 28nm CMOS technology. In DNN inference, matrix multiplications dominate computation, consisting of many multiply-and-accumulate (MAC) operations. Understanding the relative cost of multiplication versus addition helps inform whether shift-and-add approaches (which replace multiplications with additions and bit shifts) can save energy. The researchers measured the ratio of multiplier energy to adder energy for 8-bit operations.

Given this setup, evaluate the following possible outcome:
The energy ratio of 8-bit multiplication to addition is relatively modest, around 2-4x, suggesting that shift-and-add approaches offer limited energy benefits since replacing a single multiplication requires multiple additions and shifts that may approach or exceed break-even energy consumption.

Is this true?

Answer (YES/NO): NO